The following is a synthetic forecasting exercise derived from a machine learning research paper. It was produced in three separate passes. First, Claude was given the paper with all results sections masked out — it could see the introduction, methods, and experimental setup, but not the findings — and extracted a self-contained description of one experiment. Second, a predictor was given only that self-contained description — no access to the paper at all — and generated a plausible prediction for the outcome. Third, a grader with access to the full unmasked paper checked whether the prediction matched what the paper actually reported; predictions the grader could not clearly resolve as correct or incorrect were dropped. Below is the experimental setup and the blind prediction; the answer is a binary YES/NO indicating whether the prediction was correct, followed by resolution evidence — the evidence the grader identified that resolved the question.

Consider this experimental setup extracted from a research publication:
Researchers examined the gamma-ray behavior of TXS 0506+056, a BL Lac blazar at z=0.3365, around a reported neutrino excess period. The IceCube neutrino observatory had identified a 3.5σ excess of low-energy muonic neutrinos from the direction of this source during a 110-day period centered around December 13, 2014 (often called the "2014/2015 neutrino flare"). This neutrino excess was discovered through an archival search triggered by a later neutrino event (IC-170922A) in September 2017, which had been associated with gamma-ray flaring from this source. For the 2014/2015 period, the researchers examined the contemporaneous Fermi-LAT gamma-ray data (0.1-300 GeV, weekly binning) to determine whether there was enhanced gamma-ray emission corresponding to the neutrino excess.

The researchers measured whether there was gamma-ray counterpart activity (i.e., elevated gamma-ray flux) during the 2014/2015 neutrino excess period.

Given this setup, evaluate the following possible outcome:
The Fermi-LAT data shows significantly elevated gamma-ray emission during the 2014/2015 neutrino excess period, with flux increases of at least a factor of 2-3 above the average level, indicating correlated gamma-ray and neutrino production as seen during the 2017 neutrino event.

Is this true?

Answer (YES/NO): NO